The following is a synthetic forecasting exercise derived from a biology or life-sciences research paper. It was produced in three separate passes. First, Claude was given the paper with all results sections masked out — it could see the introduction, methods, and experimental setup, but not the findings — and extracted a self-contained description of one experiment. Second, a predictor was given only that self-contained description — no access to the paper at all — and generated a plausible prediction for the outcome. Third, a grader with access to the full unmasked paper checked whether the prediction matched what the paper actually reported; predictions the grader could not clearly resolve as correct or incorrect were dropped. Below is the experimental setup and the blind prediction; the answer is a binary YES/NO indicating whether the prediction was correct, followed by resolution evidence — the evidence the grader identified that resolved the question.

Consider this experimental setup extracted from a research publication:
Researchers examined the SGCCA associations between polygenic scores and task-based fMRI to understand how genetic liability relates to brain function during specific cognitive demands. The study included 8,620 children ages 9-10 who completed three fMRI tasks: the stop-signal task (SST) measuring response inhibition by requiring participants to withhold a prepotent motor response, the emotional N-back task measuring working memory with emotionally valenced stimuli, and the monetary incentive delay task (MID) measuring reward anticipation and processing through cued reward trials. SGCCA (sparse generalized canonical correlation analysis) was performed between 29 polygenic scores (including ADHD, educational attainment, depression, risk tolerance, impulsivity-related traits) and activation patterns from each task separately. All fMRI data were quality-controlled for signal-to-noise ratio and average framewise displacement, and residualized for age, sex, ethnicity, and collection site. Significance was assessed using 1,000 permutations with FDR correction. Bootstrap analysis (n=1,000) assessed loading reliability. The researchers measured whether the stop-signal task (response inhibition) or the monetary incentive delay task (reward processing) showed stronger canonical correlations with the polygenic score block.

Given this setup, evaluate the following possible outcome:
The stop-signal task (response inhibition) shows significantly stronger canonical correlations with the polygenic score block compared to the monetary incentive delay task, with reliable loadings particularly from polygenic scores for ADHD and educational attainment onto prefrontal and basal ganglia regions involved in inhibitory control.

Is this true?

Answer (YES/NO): NO